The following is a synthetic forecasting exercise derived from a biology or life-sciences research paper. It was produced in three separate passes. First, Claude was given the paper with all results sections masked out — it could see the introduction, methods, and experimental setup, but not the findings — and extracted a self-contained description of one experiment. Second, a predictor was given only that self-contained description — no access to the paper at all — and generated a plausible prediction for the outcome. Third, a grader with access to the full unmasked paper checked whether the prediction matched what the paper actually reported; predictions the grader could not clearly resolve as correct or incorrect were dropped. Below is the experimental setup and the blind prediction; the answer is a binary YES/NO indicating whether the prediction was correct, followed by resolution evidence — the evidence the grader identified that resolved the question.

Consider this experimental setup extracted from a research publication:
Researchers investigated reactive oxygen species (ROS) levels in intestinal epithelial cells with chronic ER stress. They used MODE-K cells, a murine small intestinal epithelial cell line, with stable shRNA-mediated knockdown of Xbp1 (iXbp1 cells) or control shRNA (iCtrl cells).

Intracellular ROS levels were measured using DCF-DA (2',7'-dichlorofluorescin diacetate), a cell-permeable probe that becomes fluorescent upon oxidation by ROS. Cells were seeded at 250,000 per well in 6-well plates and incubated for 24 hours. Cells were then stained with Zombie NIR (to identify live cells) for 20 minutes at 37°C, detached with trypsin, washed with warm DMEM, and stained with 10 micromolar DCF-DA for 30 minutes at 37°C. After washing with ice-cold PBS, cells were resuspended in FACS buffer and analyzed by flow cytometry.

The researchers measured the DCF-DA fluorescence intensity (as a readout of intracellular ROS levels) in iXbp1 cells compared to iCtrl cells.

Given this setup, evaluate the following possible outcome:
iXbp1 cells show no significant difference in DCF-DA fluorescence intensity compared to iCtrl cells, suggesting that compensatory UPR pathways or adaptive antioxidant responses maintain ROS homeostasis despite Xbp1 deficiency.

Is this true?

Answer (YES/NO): NO